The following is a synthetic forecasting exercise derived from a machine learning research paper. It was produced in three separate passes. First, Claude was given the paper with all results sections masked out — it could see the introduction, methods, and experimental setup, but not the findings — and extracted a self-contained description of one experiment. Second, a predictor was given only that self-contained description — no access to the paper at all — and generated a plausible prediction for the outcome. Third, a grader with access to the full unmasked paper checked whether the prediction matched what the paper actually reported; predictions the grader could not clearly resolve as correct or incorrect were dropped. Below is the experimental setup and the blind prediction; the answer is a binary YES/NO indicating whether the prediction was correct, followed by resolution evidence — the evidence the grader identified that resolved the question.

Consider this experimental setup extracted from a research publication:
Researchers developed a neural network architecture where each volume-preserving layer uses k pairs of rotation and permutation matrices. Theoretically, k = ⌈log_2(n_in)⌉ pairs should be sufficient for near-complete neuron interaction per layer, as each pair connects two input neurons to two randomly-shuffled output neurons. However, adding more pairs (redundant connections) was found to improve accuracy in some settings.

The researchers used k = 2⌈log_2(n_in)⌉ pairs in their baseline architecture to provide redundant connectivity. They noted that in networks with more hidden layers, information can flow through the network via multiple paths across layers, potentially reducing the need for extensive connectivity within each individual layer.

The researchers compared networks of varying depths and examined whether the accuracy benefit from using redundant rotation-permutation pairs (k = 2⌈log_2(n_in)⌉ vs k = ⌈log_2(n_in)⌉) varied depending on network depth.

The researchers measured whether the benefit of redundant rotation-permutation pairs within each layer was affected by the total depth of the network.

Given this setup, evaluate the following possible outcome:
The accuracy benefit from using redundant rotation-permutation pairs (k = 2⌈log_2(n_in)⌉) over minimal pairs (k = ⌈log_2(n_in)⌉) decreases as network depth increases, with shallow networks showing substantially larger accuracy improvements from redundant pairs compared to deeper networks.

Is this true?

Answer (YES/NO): YES